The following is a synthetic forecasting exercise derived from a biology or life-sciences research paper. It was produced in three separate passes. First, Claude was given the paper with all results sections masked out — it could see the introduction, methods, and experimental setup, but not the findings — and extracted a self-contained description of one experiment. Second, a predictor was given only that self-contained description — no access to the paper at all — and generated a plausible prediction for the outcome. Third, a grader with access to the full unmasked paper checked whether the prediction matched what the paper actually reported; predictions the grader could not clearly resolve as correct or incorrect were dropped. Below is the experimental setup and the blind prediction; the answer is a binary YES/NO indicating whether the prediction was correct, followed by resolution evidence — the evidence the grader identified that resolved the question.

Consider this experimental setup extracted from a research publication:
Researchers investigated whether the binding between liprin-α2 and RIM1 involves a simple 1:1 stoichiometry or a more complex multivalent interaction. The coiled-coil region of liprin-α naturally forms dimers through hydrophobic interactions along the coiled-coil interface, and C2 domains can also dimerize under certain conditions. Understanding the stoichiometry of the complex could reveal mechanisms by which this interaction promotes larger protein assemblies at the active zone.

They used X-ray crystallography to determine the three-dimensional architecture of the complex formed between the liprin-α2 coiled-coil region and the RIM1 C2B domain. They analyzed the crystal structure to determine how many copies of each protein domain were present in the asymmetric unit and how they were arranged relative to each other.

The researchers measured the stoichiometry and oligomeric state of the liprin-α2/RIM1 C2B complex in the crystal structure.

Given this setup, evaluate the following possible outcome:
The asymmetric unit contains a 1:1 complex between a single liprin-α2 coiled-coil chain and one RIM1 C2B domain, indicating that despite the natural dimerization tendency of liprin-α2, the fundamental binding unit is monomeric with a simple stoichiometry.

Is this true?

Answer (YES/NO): NO